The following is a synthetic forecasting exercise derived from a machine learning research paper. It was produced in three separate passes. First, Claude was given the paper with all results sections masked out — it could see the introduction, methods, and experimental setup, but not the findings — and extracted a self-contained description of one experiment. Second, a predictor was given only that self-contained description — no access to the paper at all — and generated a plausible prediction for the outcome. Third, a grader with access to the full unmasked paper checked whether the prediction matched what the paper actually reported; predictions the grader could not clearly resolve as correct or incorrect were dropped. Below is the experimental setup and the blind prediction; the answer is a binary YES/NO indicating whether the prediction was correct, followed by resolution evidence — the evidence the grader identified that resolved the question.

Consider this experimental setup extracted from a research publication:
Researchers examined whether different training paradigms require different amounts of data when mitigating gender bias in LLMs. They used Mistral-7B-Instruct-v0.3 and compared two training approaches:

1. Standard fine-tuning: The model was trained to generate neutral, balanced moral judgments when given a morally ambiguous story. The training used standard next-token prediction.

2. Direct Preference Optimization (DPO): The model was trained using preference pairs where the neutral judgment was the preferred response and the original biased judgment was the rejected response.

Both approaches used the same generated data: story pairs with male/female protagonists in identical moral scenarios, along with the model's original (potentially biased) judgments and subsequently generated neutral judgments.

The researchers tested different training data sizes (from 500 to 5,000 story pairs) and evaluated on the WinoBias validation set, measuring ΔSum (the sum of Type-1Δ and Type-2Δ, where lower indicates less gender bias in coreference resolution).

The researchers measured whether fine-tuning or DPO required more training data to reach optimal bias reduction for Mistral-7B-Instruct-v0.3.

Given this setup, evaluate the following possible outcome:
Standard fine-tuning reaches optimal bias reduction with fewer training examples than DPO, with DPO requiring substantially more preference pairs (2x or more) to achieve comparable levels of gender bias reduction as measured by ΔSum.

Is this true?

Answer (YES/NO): NO